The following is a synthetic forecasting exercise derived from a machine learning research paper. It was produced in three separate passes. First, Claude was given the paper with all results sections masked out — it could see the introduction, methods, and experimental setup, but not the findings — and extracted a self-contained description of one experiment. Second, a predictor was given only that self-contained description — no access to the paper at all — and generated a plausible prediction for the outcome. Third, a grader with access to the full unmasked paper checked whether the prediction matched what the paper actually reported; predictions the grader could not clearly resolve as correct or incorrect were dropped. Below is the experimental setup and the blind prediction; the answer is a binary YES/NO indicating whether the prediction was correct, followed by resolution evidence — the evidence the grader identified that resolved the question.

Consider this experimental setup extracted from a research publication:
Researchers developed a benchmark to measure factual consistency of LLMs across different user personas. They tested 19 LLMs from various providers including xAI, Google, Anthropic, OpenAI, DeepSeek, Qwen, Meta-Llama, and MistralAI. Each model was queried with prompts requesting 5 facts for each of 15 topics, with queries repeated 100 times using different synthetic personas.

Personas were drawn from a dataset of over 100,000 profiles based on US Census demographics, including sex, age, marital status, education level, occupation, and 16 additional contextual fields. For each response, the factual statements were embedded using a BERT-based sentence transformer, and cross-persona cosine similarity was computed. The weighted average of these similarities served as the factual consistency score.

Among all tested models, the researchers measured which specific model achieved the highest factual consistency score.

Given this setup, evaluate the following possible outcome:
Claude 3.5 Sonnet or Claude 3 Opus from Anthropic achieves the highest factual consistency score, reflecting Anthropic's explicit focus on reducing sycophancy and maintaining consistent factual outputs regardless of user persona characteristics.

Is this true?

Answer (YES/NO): NO